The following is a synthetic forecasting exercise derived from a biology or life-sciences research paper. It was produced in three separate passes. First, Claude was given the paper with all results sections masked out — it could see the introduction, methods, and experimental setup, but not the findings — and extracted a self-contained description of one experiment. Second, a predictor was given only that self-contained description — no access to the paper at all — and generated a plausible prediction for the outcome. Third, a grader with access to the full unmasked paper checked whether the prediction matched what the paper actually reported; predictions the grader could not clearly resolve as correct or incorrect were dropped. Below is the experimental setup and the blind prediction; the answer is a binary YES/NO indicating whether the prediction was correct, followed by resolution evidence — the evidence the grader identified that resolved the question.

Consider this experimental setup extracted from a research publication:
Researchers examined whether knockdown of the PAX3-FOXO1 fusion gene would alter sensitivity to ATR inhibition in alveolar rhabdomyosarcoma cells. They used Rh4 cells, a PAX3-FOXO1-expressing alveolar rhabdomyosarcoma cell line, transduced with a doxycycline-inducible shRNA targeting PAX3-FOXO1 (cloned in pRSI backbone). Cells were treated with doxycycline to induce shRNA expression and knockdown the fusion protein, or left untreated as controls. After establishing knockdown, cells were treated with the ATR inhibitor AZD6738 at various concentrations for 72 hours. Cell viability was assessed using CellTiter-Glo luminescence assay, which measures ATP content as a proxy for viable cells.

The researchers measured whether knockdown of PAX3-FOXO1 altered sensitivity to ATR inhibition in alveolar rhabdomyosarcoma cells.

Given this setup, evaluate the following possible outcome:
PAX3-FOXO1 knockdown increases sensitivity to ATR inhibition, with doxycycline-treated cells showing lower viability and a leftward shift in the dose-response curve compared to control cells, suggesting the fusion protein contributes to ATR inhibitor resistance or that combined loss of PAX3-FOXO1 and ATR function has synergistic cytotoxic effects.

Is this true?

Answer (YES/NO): NO